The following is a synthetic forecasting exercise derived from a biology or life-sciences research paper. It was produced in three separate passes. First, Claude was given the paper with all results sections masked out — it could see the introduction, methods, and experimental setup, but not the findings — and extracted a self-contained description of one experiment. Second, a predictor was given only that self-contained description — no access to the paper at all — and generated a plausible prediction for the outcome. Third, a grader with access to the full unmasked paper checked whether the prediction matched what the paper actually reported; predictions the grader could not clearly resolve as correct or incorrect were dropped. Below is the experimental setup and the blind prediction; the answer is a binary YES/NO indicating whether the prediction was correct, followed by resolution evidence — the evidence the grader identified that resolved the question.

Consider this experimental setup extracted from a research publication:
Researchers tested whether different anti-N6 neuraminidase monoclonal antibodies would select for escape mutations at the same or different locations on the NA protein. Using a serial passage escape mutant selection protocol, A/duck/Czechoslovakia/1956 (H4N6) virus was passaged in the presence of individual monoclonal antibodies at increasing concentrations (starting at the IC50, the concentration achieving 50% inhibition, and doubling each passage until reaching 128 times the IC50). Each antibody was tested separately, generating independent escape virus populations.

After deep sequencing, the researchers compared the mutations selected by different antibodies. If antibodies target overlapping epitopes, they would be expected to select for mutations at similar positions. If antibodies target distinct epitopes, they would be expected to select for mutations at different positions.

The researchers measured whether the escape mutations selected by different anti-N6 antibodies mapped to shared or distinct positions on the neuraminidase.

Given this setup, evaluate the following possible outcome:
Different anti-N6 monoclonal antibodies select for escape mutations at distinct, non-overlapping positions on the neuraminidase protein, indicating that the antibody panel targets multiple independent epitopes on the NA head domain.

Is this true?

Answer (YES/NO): NO